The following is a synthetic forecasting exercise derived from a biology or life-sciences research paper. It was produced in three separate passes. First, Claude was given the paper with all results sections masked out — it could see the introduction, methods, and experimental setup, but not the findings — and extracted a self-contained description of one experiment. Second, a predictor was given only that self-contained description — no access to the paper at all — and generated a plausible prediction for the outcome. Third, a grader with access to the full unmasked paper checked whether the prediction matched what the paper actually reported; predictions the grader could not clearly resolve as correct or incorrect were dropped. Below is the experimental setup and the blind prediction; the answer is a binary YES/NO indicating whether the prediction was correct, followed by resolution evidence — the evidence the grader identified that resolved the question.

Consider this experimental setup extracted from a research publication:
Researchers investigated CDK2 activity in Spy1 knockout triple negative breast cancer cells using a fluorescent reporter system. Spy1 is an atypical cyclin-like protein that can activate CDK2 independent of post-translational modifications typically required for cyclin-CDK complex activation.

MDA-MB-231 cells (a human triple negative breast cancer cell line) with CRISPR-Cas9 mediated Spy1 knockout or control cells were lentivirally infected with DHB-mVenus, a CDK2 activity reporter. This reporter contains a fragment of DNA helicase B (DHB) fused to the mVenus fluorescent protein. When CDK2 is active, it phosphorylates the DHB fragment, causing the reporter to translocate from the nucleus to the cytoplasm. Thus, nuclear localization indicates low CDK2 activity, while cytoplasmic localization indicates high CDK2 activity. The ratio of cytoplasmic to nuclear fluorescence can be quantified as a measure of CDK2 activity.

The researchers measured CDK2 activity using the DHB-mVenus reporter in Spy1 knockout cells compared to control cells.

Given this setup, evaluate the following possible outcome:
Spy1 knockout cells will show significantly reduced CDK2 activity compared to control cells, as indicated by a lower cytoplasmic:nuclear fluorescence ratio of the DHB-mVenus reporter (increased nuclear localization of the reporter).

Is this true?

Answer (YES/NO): YES